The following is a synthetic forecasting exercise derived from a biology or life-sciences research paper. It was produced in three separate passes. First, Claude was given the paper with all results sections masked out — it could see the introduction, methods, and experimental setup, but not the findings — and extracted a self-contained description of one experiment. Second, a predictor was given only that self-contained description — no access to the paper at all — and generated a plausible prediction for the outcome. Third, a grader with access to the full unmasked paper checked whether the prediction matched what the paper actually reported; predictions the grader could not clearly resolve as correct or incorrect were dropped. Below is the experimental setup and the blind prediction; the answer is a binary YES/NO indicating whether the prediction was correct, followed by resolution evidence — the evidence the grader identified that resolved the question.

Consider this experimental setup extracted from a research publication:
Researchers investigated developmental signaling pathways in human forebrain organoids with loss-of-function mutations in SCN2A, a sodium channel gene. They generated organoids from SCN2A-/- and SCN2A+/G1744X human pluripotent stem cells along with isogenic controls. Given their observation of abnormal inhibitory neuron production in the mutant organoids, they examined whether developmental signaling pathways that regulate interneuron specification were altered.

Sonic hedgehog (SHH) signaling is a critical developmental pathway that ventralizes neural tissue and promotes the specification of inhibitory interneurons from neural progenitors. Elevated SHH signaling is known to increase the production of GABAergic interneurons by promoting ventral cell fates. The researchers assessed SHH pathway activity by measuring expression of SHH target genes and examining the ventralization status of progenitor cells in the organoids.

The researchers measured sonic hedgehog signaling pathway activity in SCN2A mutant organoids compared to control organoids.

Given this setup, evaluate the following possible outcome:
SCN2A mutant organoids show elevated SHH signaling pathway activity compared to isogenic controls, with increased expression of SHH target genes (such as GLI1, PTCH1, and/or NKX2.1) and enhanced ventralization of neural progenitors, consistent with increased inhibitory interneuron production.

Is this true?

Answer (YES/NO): YES